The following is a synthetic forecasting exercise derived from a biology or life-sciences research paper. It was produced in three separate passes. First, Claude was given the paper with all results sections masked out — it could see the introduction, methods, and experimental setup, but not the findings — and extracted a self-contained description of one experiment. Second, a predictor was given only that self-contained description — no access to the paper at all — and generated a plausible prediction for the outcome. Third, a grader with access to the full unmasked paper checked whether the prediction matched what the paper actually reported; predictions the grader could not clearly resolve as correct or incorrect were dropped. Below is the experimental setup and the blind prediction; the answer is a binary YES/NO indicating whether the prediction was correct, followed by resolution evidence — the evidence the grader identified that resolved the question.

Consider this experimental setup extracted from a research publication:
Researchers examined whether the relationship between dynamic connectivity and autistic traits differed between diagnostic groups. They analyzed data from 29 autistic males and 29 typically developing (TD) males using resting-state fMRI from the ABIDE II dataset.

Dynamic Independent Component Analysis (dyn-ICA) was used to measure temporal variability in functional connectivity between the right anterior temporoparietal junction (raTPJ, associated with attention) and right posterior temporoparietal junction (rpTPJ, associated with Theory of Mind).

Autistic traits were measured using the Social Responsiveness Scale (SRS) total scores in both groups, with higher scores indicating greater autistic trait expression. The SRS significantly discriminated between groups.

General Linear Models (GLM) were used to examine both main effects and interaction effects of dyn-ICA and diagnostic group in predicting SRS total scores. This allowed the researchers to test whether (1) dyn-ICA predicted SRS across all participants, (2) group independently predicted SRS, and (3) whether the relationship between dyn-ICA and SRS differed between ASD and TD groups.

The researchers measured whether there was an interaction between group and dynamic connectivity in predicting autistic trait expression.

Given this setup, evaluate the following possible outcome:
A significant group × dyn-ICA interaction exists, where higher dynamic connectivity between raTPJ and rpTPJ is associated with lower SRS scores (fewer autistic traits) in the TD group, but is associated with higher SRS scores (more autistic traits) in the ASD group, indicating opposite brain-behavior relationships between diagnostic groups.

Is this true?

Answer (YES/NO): NO